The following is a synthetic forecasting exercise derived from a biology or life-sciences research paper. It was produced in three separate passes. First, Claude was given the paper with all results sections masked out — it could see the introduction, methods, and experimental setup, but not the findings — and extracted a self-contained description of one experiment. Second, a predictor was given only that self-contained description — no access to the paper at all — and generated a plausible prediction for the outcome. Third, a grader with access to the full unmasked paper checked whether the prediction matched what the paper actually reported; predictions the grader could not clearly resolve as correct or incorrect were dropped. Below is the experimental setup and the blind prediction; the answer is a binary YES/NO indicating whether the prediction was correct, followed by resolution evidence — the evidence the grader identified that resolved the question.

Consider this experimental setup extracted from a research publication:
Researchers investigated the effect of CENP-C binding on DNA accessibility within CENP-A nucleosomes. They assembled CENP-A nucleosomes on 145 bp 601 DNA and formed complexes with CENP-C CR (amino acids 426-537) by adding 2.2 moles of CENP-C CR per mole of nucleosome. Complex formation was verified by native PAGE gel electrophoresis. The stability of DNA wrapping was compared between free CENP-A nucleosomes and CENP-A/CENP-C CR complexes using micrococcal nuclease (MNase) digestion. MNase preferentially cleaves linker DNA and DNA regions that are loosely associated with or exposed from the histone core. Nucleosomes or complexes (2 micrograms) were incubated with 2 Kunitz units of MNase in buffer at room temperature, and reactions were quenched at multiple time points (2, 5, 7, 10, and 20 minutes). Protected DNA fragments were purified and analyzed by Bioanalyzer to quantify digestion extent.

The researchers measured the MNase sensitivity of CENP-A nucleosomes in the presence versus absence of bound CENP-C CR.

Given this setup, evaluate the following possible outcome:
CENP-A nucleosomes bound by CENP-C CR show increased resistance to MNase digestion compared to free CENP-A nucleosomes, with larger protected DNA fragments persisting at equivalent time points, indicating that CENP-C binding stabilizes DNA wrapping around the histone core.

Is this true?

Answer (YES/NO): NO